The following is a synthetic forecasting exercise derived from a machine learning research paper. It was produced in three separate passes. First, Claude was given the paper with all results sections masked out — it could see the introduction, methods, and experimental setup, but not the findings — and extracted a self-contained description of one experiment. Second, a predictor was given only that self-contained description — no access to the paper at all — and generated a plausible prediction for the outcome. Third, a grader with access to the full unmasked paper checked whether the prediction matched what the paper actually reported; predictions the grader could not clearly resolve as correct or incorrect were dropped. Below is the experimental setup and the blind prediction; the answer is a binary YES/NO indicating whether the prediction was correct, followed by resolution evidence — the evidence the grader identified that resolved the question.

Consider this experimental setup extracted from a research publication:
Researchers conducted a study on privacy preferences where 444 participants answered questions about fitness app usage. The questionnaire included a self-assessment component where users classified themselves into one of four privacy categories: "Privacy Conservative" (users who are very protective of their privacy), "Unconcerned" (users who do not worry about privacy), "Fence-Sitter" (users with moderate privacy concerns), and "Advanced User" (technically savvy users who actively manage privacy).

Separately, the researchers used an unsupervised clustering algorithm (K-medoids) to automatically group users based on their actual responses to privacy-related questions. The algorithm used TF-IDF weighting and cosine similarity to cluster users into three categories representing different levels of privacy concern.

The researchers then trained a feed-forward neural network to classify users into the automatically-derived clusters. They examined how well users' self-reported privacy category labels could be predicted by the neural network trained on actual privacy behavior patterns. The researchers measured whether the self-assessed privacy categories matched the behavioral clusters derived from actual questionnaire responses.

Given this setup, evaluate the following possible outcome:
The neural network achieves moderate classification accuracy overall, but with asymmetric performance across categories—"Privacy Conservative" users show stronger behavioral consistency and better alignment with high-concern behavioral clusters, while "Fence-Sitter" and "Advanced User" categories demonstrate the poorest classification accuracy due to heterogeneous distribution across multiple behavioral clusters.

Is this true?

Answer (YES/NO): NO